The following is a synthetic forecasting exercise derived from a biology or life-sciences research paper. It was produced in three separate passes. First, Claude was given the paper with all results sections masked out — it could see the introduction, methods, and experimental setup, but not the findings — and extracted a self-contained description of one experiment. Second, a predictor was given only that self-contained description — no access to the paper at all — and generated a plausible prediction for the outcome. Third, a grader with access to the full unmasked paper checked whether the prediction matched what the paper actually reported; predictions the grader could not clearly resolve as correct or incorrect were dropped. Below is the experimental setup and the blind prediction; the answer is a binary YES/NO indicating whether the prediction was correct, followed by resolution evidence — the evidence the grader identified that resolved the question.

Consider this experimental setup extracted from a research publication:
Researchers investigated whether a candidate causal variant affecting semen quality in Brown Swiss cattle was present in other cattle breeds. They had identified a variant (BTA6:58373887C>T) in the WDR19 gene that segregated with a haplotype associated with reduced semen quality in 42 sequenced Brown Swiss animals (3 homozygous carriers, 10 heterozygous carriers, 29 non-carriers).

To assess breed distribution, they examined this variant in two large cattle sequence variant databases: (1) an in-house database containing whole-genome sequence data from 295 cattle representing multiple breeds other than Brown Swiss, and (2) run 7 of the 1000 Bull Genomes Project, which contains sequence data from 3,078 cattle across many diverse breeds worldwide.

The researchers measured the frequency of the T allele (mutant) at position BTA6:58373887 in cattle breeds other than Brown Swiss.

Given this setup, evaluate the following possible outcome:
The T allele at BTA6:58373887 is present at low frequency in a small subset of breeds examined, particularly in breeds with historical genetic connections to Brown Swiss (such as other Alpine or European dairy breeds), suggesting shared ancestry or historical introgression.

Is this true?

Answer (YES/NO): NO